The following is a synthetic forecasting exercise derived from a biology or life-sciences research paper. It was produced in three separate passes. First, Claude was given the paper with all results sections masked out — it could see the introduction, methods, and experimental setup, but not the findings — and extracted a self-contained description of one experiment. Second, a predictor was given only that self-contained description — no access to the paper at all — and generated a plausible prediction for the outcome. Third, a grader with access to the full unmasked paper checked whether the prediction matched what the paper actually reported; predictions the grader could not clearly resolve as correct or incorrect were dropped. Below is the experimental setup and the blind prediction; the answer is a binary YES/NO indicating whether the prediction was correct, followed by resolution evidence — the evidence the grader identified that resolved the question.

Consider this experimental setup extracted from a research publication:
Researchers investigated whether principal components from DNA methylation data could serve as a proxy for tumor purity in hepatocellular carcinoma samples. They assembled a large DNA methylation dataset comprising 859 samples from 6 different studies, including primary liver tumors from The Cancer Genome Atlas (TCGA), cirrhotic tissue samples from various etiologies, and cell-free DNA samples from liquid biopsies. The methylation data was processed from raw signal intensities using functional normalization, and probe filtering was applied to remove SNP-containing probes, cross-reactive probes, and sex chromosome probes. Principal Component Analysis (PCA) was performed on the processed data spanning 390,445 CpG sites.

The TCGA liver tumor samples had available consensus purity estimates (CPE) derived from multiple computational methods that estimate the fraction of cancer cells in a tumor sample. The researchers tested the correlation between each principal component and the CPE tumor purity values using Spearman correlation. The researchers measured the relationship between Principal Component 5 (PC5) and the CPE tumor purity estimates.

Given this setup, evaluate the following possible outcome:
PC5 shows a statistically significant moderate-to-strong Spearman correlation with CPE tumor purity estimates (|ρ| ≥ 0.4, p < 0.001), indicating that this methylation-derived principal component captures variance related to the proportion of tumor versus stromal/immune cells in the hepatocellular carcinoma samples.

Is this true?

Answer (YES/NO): YES